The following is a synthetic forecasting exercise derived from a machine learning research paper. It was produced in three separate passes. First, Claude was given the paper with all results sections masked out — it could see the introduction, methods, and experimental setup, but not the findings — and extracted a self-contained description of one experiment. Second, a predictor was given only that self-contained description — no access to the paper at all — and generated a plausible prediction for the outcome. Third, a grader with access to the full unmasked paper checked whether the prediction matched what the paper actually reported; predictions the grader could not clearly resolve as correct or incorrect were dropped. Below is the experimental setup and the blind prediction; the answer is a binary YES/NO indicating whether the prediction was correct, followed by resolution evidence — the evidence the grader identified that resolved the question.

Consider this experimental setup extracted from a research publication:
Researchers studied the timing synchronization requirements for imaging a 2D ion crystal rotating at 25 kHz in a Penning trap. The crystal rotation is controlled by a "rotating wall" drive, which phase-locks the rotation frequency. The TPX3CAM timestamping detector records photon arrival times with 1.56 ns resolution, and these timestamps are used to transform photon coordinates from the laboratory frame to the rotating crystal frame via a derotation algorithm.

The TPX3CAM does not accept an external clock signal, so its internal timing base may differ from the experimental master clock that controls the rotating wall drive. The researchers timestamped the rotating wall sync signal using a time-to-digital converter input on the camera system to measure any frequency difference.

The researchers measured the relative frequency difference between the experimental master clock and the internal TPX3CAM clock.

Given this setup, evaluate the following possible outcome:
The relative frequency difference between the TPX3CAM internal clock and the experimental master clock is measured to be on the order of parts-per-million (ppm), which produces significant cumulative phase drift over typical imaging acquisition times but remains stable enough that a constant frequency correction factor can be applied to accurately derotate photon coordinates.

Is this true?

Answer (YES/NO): YES